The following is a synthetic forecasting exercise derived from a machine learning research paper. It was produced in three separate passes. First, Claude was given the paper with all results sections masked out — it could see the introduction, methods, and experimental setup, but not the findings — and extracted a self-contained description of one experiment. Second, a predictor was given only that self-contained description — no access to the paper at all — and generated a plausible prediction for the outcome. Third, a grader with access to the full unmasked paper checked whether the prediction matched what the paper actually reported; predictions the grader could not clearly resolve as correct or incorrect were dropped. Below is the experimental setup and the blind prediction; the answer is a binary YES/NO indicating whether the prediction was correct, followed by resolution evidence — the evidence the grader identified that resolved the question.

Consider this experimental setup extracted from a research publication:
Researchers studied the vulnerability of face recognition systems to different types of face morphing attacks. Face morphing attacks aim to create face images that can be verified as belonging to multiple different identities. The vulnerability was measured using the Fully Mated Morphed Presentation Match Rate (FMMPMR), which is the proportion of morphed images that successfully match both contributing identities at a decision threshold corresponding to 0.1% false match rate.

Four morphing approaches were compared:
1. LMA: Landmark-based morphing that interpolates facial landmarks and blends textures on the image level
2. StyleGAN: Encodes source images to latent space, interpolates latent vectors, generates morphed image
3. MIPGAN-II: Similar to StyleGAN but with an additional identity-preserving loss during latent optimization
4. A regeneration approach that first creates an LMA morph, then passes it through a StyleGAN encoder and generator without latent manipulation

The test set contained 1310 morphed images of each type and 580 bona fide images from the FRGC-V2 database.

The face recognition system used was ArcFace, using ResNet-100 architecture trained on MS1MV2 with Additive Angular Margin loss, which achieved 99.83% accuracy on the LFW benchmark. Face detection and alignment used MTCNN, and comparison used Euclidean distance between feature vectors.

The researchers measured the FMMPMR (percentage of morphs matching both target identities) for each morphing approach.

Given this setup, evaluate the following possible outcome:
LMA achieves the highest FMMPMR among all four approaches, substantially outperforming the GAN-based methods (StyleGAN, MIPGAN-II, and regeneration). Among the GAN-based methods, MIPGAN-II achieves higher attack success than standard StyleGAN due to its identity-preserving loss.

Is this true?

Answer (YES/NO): YES